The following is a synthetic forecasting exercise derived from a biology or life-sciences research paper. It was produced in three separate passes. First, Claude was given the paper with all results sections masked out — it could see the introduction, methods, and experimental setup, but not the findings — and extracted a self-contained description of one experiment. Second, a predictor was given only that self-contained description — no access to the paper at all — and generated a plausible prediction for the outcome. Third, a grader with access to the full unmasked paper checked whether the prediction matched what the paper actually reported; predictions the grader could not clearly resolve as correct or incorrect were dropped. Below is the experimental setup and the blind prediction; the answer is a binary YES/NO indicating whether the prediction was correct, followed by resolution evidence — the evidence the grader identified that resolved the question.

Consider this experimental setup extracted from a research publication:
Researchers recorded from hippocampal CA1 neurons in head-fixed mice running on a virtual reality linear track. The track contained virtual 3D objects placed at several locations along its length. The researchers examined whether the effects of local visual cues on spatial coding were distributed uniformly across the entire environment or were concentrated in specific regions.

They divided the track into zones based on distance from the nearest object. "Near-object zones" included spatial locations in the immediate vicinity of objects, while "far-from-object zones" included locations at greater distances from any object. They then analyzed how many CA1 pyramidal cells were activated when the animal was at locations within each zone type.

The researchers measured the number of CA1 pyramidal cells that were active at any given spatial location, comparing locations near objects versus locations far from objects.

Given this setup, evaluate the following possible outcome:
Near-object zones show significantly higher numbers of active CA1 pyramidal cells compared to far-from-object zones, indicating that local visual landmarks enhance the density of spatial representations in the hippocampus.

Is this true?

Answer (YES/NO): YES